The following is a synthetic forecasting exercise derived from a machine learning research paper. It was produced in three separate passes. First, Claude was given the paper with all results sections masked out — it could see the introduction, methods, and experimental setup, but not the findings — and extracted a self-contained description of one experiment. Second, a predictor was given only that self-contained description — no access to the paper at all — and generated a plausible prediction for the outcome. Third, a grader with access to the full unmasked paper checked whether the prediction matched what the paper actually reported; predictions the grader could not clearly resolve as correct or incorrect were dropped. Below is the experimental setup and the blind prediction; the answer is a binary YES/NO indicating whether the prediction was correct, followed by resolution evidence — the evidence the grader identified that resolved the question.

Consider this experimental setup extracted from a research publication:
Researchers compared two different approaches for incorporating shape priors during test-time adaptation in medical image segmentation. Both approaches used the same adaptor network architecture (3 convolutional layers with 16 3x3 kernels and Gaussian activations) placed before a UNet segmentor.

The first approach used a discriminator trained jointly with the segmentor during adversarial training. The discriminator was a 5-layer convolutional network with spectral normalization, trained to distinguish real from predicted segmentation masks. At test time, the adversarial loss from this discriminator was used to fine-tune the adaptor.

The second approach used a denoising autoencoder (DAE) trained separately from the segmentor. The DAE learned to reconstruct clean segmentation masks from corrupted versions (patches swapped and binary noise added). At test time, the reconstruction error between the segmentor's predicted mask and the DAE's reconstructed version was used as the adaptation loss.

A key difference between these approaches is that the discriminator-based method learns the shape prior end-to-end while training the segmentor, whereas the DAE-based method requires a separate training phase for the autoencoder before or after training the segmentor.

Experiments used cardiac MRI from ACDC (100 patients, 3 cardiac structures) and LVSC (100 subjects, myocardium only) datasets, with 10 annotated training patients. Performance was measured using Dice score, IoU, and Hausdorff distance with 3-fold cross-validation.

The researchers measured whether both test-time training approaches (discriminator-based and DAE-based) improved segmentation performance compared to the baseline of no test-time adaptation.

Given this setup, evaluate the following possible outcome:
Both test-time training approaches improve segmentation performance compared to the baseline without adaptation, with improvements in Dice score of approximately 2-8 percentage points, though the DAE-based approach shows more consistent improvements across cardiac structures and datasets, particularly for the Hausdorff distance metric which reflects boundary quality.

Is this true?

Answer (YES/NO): NO